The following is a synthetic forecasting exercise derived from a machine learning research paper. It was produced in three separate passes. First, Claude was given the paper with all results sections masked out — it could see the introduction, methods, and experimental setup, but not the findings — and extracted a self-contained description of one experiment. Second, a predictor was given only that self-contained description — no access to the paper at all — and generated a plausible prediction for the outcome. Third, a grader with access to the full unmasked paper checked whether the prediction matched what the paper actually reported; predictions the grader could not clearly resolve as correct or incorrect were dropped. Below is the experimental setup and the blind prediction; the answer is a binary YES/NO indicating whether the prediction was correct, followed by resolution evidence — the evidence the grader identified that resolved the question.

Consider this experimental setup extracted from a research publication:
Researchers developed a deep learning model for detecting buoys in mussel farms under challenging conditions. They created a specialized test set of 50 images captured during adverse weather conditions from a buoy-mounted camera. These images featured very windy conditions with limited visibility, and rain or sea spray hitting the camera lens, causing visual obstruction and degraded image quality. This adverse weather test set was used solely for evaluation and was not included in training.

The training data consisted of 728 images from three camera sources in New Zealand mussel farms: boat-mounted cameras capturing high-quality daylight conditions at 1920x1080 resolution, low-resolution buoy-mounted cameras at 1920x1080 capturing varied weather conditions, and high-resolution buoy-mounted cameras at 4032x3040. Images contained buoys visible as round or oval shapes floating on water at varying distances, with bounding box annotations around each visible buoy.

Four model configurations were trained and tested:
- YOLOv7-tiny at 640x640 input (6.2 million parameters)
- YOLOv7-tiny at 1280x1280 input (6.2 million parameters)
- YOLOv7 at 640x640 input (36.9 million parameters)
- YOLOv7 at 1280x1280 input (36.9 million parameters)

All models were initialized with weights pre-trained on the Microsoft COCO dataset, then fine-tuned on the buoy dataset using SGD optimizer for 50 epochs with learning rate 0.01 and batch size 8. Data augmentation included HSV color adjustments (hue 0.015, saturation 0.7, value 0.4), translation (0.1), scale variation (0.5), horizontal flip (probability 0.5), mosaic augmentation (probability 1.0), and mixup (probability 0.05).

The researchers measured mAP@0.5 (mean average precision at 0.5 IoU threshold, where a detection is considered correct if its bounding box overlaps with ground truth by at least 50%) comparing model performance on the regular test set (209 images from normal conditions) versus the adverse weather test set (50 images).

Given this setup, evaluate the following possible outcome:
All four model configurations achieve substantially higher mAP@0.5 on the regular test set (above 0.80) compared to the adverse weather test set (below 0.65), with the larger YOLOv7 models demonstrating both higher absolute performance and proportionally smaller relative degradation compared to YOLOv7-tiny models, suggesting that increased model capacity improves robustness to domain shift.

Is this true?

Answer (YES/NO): NO